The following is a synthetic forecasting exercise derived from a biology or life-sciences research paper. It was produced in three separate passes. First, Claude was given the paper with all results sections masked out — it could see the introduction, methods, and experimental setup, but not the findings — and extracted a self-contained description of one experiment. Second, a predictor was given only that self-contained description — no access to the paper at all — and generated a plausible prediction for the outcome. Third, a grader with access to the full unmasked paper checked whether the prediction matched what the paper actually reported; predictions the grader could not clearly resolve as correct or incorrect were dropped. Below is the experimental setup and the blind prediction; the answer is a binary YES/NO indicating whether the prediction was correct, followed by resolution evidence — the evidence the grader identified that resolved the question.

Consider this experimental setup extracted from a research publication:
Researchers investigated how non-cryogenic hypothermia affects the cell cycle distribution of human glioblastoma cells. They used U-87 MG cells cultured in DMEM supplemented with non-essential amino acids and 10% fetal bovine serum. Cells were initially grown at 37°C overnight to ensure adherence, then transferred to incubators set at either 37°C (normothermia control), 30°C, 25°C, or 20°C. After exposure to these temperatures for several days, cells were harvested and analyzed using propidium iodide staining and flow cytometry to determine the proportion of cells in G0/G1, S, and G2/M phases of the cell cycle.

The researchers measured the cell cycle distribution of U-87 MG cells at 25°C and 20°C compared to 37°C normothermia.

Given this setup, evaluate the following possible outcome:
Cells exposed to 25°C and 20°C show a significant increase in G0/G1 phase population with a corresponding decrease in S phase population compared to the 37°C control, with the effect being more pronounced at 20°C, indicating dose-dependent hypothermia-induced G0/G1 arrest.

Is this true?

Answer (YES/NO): NO